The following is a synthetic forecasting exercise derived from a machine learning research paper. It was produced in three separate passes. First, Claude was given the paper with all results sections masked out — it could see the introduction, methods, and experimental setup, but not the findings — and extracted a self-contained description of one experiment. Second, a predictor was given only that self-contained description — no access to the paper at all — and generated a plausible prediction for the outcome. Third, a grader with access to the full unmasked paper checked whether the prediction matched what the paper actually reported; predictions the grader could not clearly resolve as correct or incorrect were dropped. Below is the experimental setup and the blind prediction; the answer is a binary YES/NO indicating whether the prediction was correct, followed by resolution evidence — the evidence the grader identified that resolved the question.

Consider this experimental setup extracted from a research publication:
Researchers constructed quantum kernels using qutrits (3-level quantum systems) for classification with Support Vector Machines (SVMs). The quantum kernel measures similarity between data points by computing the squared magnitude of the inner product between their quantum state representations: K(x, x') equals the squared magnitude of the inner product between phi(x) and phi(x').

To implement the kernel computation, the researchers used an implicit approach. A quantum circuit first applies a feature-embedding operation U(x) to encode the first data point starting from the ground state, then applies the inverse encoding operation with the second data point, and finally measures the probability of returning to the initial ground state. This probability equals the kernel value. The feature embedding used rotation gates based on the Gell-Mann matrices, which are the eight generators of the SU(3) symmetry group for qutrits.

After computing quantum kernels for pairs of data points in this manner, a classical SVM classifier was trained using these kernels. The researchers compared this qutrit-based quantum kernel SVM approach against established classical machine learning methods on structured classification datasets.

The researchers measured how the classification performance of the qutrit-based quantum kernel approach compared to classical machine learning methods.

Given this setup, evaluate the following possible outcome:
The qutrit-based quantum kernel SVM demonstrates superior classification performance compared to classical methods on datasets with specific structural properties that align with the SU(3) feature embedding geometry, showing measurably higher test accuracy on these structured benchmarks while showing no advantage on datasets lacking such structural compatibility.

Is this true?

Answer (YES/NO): NO